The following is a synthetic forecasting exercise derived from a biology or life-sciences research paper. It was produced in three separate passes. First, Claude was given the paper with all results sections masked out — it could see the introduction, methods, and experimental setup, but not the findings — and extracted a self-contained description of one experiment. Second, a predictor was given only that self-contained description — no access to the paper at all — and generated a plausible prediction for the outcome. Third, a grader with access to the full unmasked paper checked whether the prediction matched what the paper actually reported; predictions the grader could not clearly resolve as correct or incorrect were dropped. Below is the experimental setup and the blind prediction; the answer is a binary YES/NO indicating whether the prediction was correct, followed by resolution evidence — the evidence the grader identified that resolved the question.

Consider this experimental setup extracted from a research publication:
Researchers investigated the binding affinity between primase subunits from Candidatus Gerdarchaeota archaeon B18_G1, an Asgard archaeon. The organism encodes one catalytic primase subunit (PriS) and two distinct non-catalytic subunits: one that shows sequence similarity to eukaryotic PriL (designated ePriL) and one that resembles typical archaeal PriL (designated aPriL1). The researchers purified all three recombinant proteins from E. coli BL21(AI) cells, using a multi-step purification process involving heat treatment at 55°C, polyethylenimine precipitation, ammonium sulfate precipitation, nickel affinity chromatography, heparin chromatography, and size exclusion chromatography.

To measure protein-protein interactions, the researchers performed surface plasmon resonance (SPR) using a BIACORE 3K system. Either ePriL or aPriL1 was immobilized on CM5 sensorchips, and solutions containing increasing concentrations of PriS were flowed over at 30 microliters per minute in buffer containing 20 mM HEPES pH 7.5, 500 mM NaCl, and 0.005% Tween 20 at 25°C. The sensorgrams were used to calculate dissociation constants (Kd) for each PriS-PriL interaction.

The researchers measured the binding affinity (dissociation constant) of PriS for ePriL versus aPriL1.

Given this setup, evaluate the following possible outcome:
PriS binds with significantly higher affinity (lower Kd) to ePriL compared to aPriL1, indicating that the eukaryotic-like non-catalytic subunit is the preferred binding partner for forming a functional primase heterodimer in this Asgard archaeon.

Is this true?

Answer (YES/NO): YES